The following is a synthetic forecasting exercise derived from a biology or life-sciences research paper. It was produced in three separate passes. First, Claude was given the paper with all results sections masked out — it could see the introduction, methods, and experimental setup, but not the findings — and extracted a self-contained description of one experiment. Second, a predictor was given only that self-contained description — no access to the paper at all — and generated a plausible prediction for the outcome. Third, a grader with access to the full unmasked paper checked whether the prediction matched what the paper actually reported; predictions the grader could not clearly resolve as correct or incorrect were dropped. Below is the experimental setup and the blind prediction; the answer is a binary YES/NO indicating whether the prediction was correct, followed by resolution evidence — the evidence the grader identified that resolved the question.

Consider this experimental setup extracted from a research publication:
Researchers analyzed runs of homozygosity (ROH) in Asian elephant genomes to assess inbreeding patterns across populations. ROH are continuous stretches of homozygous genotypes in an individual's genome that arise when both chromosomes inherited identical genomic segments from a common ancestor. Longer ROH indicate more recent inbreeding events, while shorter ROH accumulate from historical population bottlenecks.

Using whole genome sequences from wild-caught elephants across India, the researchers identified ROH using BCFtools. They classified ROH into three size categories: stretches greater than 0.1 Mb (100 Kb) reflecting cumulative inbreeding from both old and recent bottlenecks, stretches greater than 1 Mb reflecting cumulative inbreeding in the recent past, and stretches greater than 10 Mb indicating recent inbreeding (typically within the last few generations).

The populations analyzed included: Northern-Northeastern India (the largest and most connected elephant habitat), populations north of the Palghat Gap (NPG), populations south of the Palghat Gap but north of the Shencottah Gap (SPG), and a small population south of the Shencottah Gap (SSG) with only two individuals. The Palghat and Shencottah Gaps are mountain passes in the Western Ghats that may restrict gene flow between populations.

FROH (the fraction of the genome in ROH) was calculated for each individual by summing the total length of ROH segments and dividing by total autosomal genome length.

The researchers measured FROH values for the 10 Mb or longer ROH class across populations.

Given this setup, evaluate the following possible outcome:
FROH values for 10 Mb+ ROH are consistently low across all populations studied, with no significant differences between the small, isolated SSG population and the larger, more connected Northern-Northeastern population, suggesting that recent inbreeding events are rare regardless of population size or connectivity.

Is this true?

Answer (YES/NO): NO